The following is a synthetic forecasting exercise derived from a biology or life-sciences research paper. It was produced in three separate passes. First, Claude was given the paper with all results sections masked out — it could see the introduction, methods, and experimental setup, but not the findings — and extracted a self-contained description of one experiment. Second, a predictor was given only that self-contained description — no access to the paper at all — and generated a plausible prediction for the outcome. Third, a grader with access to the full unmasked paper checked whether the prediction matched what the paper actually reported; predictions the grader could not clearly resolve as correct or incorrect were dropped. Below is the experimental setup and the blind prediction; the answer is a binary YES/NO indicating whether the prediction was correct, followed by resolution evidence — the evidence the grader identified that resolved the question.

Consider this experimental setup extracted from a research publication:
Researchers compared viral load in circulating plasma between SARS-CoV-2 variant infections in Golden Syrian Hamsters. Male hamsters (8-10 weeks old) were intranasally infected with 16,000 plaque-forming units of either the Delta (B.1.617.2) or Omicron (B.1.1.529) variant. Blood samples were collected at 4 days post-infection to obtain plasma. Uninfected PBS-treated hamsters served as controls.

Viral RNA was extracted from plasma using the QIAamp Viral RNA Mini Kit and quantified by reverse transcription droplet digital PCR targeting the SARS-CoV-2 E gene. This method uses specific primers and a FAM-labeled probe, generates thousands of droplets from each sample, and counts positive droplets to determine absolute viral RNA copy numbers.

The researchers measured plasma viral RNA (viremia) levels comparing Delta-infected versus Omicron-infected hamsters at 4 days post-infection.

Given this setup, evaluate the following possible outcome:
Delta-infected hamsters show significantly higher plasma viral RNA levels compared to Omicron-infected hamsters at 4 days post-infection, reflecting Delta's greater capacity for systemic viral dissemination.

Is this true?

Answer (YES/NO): YES